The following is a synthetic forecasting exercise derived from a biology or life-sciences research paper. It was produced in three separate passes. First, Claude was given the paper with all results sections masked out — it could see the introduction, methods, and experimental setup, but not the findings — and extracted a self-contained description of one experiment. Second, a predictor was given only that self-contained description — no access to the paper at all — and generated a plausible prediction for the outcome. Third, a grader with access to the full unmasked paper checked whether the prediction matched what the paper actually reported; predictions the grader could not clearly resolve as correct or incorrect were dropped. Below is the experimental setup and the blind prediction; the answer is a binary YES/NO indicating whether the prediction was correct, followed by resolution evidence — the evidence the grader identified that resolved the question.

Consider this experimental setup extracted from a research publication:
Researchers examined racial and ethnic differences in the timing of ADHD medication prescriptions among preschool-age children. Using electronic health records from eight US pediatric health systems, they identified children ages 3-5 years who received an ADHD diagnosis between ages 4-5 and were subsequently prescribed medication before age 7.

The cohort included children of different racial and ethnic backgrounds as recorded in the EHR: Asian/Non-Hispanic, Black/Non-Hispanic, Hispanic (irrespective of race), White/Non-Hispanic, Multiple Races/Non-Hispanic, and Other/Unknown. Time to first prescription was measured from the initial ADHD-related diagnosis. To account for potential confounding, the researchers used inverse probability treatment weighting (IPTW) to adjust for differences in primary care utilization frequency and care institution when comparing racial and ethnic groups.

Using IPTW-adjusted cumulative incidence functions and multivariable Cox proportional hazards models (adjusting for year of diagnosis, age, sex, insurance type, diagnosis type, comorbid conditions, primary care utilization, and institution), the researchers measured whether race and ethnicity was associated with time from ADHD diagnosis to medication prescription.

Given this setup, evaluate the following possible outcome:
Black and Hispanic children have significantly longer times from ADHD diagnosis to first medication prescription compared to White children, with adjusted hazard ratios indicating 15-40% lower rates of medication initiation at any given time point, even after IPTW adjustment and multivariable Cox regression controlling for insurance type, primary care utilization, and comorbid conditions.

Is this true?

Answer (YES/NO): NO